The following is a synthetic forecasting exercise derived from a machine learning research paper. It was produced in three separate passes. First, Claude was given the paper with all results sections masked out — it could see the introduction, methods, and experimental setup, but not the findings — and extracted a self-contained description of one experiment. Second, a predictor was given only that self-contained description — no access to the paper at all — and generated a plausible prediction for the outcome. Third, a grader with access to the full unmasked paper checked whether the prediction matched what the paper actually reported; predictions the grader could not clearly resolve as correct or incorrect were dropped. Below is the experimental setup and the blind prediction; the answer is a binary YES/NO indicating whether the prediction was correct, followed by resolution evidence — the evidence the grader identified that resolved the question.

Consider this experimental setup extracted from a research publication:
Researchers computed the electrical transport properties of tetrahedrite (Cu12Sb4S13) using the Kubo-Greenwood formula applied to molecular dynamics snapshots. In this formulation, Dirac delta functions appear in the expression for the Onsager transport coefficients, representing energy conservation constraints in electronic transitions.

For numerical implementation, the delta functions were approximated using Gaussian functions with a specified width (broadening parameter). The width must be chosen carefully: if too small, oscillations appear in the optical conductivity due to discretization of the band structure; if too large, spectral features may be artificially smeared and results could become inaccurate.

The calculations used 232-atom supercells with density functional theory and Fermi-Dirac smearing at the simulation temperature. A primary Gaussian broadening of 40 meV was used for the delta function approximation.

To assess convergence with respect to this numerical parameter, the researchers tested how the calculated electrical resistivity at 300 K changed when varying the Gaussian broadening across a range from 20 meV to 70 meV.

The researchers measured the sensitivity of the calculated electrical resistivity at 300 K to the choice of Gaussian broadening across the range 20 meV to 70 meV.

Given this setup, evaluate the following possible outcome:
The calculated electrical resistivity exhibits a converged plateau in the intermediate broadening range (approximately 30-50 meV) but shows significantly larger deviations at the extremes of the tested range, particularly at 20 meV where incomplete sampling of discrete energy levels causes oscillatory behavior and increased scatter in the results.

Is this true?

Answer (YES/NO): NO